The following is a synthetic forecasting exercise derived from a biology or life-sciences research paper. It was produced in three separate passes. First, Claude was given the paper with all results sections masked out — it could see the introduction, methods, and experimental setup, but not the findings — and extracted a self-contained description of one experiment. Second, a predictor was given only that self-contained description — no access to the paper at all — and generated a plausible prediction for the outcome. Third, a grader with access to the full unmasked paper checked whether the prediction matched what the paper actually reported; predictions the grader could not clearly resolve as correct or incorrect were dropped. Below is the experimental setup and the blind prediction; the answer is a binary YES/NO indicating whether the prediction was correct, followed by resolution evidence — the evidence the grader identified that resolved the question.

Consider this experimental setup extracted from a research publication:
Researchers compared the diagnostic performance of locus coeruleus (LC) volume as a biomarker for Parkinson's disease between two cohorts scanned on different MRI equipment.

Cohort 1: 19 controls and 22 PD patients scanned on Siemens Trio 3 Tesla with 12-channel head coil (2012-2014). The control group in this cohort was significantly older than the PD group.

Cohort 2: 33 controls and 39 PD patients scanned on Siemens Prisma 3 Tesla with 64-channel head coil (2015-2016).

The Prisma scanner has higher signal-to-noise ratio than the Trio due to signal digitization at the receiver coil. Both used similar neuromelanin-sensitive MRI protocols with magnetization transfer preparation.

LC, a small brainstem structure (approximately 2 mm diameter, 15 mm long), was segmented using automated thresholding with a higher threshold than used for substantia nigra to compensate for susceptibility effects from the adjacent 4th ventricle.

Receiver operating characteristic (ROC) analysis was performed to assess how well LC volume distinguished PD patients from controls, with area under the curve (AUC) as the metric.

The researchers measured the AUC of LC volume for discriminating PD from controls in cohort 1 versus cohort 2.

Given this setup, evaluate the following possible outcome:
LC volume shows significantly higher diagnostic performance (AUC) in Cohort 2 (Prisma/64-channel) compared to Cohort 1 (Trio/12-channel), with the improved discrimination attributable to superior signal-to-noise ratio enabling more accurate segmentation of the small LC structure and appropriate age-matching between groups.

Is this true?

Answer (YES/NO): NO